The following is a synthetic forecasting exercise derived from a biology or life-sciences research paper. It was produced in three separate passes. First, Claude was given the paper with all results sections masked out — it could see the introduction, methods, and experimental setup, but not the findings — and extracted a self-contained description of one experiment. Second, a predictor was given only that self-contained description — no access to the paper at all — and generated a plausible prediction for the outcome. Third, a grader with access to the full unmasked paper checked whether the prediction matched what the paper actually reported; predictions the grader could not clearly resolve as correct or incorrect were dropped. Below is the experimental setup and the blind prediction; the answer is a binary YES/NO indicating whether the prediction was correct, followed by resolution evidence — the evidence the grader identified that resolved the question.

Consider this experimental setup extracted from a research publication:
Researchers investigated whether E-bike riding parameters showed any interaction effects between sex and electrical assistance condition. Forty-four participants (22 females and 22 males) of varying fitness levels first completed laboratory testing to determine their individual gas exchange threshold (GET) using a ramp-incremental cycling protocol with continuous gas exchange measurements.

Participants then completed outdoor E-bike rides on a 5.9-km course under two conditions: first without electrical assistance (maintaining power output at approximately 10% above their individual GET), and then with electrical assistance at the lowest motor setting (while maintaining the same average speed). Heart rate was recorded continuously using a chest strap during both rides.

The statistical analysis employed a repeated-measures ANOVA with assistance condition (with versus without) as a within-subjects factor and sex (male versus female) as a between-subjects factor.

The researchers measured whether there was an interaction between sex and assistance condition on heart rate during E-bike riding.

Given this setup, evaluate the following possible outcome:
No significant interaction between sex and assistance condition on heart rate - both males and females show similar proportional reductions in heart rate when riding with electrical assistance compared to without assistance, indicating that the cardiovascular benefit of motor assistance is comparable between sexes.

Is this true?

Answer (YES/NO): YES